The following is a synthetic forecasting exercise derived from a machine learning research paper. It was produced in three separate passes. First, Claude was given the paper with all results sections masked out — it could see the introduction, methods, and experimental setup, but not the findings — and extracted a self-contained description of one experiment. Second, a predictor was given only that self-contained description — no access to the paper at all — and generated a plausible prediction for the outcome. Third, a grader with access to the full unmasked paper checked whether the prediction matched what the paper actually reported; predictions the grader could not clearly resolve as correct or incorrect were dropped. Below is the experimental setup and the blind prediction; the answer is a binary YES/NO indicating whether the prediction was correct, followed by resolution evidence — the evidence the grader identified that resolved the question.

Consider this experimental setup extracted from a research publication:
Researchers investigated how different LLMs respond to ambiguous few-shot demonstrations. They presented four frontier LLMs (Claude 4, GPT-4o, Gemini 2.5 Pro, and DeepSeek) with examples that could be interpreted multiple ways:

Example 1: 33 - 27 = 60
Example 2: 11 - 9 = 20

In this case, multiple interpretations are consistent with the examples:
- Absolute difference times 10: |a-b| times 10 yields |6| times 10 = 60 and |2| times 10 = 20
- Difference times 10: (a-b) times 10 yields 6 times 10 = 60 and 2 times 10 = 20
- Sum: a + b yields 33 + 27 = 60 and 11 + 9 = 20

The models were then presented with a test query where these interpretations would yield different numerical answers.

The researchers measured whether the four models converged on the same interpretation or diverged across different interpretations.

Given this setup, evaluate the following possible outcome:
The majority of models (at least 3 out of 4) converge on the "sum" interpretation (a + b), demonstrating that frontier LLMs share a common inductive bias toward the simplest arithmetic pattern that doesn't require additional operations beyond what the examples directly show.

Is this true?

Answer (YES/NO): NO